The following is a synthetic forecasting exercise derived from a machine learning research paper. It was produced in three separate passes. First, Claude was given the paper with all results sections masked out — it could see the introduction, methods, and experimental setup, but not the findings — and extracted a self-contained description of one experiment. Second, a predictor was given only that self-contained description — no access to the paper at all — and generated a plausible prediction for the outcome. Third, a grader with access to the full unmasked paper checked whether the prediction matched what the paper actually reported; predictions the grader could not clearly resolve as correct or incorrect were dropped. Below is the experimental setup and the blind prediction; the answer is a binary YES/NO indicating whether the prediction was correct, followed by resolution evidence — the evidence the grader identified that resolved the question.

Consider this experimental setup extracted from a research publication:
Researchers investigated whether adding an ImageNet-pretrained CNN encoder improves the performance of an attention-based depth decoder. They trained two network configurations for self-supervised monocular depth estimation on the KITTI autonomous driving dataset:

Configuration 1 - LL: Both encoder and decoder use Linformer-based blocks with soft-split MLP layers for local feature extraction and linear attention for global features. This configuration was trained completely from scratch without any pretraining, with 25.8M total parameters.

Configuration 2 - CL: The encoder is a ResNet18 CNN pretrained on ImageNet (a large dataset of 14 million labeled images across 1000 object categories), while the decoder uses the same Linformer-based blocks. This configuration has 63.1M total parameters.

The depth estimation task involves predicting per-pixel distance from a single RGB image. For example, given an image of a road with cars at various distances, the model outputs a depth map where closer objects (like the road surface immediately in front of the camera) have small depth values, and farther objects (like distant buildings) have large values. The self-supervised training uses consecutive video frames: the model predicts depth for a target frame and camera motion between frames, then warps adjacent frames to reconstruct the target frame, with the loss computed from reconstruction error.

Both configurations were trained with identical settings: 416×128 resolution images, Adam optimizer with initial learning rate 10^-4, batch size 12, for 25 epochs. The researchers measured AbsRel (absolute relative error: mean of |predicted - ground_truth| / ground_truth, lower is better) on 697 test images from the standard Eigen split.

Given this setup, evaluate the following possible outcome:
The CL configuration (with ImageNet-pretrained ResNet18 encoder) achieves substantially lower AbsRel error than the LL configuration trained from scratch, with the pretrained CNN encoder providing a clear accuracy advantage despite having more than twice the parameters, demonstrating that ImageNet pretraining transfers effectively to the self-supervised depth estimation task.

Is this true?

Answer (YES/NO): NO